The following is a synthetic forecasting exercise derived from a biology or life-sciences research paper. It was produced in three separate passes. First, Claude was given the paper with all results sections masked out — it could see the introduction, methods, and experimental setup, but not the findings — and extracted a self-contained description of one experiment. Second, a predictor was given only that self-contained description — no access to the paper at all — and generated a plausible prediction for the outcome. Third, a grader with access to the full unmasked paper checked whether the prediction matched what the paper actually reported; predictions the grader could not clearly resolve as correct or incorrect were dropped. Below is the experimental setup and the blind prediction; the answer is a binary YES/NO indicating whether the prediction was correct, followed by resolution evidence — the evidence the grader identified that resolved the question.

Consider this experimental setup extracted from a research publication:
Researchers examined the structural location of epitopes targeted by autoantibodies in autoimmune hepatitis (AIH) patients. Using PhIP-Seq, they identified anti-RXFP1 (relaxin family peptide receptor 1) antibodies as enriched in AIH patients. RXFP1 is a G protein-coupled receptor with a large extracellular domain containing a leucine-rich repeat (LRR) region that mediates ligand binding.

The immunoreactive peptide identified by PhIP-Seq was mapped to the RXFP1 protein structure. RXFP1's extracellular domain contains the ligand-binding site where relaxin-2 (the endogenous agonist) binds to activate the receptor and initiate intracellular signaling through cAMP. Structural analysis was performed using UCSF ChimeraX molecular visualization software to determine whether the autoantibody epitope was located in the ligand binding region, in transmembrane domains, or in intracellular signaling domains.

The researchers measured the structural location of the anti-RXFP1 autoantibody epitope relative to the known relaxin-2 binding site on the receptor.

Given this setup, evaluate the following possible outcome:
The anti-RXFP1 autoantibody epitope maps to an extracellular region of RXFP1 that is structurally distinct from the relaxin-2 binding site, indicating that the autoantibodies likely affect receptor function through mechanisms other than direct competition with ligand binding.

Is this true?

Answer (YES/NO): YES